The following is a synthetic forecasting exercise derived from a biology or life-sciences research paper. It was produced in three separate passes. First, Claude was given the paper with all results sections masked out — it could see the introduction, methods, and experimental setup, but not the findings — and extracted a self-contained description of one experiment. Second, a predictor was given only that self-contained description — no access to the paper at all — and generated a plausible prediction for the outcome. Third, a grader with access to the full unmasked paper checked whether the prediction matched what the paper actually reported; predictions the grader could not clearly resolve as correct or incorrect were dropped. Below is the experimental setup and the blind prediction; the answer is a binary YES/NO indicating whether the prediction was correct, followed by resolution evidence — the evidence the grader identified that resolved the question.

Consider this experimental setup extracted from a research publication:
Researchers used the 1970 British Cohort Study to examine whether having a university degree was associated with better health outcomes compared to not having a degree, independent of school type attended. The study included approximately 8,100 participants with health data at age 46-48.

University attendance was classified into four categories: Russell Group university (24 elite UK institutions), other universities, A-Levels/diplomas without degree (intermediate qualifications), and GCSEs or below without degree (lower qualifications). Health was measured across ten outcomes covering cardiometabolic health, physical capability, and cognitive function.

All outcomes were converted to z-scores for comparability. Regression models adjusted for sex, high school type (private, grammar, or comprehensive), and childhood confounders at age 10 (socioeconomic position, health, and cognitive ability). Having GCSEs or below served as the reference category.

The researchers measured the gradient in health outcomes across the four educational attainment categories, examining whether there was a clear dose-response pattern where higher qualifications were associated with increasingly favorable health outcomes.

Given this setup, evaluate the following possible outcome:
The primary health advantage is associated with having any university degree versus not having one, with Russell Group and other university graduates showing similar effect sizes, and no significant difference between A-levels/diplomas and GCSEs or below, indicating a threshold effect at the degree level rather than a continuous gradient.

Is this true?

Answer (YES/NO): NO